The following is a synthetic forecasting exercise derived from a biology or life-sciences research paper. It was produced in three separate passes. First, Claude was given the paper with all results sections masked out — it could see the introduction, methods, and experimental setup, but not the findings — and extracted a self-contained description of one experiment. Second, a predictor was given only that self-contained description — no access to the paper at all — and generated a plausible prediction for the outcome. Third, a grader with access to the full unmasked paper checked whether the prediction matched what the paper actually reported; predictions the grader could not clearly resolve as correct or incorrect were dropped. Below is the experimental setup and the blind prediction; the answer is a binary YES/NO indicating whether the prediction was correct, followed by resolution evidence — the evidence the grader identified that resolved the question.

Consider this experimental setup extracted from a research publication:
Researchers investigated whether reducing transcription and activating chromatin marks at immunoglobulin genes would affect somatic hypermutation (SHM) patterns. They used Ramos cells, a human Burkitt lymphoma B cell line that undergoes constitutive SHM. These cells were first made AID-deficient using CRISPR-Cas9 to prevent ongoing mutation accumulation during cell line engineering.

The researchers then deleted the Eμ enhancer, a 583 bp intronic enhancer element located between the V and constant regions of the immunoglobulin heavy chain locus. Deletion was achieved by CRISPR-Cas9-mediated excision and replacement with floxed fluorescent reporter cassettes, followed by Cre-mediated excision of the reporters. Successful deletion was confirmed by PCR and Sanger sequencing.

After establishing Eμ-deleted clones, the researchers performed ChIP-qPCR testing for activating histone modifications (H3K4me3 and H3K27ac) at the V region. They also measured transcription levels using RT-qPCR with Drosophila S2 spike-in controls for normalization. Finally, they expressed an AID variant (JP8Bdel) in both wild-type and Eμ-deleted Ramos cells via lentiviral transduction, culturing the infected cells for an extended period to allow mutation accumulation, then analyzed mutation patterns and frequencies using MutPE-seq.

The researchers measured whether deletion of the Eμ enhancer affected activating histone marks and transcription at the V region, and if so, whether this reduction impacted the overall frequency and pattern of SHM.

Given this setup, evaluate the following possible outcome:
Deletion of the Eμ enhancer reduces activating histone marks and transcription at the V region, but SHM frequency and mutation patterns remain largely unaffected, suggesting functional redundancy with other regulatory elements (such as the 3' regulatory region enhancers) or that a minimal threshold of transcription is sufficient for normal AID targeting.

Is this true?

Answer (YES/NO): NO